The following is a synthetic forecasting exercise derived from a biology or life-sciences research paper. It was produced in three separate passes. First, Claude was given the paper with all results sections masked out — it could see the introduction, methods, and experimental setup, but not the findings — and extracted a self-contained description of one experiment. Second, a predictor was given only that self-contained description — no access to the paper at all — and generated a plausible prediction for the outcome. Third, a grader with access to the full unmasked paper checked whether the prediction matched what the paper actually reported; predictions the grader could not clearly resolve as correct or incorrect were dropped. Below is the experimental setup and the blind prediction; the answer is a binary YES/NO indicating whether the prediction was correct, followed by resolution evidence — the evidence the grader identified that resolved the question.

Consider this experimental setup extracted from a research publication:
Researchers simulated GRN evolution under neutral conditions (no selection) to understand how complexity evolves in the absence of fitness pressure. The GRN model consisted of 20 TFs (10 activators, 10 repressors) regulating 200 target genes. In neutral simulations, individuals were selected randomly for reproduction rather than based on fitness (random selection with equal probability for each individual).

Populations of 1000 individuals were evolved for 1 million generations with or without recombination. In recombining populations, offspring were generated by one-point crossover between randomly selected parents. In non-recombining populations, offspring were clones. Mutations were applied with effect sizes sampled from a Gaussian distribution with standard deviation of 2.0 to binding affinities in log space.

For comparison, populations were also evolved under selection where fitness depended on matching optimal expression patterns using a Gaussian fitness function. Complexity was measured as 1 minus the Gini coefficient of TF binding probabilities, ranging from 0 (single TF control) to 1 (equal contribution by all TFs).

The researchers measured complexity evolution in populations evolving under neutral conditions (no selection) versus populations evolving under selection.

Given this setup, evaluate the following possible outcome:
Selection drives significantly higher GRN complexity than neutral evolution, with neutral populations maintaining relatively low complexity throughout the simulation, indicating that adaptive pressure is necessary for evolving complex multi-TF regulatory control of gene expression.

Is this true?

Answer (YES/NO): NO